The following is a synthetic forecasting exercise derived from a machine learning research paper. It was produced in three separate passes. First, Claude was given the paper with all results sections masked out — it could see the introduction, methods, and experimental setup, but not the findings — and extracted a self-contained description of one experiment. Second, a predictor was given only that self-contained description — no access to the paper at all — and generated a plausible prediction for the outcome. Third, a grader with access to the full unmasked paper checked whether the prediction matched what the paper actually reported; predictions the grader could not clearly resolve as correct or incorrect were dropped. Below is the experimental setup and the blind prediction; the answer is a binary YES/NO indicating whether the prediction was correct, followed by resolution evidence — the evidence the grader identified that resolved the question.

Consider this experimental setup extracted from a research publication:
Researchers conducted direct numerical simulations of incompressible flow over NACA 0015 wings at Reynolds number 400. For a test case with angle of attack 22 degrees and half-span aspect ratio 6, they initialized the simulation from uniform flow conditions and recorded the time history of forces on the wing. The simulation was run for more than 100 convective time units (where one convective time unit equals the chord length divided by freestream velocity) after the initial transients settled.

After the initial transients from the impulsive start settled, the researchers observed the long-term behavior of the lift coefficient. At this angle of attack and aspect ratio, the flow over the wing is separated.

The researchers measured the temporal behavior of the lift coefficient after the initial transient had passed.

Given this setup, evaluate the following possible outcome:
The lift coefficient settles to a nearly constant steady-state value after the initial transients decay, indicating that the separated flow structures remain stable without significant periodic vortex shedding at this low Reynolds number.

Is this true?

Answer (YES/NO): NO